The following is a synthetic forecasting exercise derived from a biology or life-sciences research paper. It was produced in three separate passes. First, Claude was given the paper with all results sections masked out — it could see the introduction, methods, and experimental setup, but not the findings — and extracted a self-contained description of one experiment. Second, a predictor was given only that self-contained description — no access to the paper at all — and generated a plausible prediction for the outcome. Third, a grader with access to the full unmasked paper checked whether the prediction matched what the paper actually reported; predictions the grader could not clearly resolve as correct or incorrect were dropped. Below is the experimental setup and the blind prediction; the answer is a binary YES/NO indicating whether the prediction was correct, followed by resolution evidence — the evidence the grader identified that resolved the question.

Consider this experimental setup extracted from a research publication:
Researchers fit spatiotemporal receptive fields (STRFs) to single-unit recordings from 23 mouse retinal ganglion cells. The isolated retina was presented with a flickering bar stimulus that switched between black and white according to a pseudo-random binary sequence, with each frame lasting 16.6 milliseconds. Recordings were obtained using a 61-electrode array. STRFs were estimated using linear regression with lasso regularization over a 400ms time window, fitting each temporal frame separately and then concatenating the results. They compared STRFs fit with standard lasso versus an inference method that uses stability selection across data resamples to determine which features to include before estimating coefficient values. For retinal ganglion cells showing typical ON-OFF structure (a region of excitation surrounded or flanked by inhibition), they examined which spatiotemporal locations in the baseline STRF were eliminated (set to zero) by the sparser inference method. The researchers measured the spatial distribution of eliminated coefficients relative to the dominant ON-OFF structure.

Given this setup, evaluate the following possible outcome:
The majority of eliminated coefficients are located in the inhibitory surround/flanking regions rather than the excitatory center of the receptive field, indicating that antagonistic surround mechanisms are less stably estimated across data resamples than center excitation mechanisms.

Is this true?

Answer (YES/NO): NO